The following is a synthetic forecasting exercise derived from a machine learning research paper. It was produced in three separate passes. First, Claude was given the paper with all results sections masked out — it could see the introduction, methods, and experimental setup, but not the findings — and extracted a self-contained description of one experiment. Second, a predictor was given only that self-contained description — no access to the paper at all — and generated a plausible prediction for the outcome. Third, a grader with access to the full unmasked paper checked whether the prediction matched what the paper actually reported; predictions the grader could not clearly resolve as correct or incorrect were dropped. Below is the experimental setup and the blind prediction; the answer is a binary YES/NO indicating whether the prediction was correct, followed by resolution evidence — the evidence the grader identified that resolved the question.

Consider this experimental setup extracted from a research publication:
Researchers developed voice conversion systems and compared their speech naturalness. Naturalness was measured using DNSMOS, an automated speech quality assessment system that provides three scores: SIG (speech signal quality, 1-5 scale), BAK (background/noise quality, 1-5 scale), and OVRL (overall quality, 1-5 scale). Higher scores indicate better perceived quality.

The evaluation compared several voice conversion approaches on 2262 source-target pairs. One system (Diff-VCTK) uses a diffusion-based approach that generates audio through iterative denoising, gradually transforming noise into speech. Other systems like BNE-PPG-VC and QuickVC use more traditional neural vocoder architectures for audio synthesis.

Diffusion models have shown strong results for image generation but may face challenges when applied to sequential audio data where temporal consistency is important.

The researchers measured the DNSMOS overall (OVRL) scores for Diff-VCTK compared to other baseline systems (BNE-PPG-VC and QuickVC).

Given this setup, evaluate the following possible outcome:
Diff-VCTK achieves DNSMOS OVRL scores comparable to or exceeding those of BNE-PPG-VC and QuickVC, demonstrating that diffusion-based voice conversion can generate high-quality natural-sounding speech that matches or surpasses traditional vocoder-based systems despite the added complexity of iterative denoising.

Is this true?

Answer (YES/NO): YES